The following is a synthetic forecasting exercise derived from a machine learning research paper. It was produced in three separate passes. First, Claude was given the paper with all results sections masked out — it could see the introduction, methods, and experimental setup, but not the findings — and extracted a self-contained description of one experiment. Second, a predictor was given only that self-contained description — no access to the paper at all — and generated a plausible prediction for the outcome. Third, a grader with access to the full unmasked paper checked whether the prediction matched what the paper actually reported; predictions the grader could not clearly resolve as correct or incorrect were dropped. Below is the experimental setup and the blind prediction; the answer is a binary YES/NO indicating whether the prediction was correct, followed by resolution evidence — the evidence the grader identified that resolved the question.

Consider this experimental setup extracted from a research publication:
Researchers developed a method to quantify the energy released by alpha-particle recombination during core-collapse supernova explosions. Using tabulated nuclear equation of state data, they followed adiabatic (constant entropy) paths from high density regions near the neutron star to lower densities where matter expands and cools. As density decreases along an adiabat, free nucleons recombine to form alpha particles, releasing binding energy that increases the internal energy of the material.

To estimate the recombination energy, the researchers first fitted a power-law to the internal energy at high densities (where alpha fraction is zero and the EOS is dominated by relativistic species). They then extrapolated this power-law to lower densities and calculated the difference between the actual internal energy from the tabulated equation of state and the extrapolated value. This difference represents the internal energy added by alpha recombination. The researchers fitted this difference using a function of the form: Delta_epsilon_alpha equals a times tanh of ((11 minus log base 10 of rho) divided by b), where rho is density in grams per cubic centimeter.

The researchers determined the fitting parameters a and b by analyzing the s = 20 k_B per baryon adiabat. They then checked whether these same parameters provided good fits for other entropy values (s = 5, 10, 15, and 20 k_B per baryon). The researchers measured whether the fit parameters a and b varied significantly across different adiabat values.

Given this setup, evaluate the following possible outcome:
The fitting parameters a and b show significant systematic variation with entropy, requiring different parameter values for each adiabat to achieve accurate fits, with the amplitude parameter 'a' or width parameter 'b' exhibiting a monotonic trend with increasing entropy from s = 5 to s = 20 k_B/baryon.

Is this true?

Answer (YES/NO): NO